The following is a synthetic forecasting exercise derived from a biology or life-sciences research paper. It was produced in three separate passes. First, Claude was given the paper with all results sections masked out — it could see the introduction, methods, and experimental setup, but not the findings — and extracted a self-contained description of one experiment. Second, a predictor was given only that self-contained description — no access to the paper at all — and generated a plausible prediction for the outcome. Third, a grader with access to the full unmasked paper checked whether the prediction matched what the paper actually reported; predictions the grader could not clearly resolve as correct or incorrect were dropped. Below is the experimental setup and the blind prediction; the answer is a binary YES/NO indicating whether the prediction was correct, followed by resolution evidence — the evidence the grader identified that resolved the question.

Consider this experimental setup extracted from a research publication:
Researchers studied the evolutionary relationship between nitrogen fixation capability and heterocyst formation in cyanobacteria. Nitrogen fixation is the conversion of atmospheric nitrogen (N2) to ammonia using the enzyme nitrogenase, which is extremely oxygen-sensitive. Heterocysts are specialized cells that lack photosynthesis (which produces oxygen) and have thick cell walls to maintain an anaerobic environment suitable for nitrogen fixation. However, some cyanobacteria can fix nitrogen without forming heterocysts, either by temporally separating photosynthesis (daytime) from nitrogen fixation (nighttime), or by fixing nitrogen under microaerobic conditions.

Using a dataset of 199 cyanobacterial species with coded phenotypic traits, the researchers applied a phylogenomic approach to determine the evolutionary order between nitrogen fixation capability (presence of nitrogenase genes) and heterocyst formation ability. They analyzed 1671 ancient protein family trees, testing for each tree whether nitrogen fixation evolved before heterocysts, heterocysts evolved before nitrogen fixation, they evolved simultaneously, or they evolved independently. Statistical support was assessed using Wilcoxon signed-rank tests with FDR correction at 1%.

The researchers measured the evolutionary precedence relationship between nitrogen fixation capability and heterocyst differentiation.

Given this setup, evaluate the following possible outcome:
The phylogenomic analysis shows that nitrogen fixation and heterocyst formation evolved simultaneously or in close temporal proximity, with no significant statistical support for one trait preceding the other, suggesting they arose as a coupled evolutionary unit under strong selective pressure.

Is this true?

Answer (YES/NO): NO